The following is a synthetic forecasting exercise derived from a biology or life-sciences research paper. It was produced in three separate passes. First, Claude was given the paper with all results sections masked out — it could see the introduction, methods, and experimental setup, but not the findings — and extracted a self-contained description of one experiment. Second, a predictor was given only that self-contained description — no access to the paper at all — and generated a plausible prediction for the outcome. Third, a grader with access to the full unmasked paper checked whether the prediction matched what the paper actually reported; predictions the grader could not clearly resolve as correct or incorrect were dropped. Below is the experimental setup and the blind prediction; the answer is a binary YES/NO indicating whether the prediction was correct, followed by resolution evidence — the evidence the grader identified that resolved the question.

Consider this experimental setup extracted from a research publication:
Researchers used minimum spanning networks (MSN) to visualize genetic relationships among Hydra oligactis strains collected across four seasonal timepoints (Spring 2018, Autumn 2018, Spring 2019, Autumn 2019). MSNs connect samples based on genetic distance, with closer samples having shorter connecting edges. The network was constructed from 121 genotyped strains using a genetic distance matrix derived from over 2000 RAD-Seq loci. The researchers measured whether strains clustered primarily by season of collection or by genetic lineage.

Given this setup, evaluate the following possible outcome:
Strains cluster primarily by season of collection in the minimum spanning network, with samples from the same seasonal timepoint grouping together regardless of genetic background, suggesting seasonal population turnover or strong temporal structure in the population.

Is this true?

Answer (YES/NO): NO